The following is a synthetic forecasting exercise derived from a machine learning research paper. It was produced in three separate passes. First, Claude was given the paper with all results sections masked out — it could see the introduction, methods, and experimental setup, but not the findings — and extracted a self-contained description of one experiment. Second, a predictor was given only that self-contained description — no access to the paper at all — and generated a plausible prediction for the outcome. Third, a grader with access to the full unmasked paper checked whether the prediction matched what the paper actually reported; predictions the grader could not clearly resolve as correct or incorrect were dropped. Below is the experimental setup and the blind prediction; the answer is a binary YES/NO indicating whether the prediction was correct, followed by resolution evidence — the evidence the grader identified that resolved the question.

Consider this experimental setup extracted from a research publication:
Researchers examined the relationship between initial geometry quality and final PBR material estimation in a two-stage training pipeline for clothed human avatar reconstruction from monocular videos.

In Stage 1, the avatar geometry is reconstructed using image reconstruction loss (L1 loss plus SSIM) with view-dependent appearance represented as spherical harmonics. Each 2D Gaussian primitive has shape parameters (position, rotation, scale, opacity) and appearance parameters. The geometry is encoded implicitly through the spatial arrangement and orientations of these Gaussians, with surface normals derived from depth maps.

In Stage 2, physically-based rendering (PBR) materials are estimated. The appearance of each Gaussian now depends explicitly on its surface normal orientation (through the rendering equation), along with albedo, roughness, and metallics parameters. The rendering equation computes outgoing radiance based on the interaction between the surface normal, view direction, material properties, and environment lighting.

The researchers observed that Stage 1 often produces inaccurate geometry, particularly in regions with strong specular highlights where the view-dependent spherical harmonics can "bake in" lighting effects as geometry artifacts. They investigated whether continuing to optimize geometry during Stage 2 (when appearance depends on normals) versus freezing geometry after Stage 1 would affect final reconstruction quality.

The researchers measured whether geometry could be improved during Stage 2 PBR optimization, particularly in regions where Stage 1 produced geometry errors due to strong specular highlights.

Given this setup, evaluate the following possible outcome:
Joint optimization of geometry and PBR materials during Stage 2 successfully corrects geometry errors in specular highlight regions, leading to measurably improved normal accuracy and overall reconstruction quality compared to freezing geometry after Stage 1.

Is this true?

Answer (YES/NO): YES